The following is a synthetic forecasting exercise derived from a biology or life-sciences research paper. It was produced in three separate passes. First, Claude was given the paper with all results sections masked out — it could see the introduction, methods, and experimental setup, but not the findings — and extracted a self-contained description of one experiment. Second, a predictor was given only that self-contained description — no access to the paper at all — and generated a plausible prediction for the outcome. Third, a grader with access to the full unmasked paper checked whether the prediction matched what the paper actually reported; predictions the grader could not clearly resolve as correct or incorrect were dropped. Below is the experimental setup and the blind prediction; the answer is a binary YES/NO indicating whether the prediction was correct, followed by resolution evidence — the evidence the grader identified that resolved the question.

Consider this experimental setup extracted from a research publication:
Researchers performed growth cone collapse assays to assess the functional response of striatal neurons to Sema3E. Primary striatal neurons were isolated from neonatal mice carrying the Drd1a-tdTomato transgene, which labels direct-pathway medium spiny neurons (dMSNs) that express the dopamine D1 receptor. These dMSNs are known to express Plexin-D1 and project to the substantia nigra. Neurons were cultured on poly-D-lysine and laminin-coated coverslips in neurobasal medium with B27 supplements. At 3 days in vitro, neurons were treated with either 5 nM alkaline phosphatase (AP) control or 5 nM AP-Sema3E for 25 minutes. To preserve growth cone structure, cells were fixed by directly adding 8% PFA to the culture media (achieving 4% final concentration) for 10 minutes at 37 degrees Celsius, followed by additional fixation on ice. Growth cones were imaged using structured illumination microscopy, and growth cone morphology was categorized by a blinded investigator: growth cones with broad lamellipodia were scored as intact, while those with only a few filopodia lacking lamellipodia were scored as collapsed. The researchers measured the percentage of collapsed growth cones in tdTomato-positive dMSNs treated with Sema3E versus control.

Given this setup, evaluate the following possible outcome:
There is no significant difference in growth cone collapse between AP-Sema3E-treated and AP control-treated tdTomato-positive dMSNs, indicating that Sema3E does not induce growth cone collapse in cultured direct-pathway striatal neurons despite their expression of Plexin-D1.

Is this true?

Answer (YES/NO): NO